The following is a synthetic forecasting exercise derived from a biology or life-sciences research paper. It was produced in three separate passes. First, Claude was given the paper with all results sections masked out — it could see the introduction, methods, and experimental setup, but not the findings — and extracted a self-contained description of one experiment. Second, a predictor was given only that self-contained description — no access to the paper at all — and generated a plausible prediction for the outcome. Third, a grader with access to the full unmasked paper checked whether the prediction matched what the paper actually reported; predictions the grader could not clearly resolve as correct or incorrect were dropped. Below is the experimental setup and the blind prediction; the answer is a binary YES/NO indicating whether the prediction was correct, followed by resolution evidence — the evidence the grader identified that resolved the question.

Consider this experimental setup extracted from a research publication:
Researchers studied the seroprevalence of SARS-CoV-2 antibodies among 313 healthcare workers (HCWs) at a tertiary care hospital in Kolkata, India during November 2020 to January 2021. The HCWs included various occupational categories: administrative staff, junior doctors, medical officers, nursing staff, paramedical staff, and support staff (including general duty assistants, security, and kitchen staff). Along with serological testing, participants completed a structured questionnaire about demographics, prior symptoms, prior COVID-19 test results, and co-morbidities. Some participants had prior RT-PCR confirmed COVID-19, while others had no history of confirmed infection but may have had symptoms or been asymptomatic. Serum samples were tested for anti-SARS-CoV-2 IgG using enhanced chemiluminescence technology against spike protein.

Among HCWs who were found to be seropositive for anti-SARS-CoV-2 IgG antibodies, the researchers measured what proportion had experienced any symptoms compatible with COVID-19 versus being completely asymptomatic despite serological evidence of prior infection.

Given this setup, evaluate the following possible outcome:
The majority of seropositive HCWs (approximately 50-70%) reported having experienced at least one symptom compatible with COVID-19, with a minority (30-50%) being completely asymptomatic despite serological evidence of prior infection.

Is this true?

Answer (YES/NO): YES